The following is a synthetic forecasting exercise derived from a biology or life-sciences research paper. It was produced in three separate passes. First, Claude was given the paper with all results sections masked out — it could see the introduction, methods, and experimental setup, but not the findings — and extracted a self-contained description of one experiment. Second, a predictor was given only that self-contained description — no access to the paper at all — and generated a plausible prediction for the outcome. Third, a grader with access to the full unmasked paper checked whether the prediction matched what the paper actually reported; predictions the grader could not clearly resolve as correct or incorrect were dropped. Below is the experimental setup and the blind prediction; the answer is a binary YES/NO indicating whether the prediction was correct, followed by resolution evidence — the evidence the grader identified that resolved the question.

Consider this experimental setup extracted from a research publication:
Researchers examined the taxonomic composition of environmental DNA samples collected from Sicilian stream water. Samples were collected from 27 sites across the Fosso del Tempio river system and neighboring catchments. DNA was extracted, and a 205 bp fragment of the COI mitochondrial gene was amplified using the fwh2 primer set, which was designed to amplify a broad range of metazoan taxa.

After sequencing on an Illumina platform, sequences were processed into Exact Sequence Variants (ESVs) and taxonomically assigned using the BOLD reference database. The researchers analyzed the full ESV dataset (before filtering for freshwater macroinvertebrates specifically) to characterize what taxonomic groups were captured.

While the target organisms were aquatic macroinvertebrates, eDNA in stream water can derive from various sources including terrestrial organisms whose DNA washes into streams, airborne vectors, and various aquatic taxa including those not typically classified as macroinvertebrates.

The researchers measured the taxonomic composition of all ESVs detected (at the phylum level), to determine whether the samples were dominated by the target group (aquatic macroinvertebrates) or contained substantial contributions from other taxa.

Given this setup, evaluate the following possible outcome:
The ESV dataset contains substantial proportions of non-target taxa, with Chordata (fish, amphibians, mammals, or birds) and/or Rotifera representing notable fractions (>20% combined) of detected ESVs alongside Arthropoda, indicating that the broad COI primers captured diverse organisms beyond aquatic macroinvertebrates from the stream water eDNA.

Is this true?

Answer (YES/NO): NO